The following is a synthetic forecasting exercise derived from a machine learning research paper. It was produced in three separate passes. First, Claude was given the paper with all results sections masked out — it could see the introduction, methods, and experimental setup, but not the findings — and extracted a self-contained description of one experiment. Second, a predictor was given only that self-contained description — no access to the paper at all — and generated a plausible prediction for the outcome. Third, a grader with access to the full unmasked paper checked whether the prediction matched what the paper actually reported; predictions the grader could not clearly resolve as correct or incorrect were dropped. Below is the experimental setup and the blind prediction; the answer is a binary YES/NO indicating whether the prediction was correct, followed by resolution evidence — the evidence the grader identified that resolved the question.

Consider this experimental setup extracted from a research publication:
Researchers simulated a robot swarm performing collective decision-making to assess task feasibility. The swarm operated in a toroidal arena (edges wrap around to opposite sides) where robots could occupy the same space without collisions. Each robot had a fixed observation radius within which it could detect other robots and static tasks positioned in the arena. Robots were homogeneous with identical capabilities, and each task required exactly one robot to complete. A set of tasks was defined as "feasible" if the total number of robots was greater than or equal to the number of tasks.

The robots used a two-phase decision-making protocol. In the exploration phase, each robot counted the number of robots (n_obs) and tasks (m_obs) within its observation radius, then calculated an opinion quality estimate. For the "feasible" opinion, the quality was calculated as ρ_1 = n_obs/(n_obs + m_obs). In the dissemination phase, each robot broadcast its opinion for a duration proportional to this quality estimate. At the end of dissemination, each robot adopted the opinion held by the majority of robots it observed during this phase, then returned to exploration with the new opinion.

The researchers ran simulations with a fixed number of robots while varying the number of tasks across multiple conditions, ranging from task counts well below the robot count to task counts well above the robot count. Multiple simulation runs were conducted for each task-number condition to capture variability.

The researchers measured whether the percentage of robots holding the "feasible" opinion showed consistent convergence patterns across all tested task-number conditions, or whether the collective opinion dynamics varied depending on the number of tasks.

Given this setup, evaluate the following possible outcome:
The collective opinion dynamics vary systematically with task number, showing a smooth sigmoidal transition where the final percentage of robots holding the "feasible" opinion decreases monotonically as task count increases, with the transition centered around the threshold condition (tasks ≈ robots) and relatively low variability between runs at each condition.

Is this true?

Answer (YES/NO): NO